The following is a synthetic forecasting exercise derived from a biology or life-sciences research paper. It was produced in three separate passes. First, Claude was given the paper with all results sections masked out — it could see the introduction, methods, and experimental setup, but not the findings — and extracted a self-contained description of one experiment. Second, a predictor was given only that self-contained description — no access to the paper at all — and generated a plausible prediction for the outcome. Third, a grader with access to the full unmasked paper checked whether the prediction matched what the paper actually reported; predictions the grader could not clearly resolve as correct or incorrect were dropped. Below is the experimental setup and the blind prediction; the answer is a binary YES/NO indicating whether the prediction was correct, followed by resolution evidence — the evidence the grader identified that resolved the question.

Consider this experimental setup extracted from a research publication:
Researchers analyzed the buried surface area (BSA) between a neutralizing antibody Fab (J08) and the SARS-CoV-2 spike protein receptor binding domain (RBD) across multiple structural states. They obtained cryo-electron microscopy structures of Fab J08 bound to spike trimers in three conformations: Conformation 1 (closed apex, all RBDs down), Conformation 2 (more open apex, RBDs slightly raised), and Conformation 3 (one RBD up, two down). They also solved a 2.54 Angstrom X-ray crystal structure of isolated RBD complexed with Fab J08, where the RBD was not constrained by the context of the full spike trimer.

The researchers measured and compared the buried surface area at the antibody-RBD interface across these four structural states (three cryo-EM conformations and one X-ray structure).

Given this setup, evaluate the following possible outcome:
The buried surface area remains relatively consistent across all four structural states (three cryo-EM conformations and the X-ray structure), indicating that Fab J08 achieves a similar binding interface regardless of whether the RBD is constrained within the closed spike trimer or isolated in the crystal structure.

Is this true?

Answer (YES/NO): NO